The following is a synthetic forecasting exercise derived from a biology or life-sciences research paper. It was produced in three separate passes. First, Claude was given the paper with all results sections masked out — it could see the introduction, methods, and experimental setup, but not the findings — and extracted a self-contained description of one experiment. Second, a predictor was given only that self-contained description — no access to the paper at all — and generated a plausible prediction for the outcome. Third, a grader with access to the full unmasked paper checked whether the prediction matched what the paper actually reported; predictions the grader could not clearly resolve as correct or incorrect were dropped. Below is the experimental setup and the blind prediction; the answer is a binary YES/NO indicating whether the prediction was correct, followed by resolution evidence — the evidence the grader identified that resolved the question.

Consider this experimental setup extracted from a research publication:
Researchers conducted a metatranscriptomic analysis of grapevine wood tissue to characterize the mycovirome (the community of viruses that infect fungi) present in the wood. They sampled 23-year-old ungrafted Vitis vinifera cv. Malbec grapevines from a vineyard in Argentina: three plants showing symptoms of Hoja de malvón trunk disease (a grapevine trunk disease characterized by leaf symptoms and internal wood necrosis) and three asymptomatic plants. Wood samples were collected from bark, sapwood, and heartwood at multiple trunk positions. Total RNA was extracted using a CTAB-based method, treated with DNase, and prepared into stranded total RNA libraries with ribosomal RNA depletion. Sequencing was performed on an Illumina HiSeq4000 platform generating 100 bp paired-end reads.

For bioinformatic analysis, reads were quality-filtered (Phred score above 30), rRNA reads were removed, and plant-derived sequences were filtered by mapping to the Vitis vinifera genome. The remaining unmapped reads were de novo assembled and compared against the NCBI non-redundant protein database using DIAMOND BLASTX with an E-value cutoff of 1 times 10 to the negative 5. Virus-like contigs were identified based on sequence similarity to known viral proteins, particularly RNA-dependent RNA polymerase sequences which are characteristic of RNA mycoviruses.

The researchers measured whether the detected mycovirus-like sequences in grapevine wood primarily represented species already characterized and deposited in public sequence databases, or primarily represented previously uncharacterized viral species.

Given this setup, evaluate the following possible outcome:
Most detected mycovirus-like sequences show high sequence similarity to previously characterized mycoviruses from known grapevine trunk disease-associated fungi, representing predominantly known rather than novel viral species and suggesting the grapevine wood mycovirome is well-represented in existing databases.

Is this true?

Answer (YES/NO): NO